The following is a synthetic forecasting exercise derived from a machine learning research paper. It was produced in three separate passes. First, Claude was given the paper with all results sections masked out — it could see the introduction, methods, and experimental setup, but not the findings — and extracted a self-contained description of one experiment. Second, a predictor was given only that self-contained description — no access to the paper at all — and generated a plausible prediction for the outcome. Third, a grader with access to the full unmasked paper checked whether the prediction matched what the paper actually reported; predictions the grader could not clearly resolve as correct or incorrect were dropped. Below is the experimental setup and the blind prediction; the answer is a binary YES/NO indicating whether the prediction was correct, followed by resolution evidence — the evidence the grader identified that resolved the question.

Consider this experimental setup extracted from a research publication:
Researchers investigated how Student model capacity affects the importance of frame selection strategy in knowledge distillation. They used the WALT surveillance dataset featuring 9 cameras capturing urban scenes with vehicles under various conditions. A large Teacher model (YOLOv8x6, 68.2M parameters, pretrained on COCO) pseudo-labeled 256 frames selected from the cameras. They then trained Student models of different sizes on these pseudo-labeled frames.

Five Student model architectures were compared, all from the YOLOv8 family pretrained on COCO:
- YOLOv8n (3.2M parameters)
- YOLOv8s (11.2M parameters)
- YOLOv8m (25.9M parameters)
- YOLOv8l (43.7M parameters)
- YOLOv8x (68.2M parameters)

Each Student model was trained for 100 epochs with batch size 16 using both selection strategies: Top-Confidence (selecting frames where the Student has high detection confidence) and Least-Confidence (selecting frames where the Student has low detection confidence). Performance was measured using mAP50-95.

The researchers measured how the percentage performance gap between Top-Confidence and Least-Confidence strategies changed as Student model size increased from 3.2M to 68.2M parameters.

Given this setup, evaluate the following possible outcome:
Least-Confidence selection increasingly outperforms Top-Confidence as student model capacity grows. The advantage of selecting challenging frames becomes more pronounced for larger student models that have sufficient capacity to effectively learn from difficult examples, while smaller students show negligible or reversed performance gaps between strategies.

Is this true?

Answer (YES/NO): NO